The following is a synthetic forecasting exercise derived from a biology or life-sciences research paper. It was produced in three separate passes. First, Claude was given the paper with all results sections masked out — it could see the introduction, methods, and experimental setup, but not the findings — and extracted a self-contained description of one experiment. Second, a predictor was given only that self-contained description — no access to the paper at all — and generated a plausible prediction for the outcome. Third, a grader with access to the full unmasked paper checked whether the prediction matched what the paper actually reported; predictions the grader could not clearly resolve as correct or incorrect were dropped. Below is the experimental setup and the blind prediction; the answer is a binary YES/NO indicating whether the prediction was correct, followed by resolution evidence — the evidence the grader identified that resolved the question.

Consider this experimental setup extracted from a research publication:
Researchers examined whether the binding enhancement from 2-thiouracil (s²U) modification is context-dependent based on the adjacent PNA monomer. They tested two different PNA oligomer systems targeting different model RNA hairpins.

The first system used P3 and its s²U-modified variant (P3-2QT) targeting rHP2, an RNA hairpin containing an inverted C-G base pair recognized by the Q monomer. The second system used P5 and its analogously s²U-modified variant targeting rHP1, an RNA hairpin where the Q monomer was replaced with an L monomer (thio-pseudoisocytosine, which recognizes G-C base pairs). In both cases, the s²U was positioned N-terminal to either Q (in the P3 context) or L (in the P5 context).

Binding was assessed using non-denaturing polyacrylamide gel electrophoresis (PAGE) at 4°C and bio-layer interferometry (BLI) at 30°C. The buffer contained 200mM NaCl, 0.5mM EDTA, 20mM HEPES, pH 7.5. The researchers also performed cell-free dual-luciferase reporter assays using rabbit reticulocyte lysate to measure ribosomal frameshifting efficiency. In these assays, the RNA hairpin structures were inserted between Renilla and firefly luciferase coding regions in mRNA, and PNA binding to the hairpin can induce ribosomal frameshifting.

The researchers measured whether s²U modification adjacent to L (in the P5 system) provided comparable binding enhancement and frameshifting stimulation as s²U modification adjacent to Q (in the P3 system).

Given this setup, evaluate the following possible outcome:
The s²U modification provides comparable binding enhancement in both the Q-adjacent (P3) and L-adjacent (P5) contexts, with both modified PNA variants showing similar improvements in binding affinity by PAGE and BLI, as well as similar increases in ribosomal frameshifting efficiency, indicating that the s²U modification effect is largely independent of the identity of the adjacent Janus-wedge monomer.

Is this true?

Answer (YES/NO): NO